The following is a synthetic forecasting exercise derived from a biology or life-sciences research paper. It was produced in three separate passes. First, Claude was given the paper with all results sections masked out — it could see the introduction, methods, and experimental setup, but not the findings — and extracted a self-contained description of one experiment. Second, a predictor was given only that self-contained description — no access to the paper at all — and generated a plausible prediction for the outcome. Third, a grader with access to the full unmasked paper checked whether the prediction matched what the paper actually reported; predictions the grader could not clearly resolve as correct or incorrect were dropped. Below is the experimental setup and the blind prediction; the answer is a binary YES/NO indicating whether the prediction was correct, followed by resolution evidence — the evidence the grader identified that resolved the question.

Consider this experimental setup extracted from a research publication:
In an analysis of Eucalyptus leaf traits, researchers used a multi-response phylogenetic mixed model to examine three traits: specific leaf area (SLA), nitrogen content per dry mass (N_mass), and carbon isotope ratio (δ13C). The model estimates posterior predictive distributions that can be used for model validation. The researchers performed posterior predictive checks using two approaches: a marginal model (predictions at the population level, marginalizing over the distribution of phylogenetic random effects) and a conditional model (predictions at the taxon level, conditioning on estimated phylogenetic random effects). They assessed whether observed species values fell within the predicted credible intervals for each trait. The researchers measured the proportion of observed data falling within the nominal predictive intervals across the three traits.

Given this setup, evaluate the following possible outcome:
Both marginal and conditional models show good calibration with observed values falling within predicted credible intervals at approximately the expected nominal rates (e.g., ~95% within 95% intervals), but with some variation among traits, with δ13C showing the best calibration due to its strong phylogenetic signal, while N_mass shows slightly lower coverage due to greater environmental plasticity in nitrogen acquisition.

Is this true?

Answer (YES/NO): NO